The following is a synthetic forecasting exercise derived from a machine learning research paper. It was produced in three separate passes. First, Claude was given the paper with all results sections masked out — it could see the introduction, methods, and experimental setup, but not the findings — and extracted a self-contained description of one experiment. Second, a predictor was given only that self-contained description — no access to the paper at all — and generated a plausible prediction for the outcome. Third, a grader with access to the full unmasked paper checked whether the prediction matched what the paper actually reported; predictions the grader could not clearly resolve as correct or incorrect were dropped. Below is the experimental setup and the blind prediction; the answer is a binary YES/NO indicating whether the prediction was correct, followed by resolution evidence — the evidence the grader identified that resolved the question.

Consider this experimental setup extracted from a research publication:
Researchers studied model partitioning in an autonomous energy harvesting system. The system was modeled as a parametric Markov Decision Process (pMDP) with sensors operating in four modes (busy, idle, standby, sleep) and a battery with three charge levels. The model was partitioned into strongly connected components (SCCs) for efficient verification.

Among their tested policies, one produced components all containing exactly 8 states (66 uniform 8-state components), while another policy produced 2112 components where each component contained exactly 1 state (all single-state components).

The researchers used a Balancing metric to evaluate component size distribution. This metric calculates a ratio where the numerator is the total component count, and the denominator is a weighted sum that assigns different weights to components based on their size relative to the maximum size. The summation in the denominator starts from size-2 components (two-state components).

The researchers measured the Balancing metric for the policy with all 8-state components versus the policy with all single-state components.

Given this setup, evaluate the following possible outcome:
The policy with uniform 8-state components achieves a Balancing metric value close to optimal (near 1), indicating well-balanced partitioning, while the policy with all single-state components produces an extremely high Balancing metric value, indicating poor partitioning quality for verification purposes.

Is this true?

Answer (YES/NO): YES